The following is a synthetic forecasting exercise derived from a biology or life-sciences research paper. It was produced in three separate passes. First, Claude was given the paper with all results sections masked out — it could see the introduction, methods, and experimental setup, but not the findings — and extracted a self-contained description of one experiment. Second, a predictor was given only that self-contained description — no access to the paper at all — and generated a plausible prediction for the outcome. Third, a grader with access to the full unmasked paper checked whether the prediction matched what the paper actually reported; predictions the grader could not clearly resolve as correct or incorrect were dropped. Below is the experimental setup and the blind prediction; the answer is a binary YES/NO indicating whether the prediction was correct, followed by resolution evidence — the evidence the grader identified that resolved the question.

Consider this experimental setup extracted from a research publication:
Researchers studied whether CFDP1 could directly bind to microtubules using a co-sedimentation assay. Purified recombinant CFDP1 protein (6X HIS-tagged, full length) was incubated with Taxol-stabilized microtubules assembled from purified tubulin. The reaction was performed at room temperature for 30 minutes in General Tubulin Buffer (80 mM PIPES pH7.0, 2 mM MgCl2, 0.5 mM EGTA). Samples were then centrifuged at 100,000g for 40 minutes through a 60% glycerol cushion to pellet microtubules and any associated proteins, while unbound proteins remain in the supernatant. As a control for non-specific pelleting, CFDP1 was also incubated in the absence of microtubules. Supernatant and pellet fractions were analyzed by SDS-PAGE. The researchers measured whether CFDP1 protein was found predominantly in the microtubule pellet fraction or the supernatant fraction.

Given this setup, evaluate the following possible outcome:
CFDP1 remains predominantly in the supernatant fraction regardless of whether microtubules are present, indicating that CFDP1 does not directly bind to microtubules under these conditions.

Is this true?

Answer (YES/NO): NO